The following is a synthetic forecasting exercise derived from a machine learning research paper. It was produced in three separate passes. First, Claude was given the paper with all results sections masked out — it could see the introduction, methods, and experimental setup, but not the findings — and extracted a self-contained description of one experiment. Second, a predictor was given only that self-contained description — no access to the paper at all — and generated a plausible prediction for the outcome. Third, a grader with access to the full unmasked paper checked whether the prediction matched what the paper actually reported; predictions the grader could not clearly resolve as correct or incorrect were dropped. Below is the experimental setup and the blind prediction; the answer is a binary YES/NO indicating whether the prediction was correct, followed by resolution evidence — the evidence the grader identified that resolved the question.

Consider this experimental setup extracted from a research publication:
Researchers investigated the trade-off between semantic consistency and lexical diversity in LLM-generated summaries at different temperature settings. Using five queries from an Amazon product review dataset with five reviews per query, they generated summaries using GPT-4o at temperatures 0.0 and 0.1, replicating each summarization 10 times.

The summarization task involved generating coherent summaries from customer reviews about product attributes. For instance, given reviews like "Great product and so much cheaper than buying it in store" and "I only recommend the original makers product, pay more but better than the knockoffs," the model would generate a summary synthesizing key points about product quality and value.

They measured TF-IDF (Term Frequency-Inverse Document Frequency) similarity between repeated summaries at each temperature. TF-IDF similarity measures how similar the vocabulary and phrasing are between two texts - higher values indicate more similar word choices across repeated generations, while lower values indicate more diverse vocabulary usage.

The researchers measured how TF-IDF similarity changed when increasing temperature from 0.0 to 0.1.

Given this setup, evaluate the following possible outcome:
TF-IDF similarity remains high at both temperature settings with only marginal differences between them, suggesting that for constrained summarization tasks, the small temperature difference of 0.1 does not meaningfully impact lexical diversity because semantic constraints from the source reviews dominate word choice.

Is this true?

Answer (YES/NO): NO